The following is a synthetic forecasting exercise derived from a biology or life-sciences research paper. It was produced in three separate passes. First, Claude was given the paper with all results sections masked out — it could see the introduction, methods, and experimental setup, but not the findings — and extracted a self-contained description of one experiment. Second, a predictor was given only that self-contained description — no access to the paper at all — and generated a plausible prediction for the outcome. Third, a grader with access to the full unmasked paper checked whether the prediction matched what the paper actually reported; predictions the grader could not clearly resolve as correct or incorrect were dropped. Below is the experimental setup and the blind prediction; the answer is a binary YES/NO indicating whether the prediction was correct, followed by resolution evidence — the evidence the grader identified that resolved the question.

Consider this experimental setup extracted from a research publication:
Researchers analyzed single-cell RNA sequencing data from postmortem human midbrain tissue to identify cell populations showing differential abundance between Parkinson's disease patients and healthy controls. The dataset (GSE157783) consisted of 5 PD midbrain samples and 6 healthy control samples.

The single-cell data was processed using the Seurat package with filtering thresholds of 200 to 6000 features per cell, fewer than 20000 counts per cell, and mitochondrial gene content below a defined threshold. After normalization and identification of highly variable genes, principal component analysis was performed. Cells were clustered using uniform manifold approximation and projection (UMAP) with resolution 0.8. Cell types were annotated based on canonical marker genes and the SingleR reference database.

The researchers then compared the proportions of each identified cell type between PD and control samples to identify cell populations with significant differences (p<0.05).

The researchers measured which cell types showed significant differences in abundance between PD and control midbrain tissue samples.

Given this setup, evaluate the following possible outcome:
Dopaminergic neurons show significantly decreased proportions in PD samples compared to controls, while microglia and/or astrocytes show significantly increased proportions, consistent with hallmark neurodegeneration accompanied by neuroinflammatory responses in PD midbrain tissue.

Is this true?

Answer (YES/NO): NO